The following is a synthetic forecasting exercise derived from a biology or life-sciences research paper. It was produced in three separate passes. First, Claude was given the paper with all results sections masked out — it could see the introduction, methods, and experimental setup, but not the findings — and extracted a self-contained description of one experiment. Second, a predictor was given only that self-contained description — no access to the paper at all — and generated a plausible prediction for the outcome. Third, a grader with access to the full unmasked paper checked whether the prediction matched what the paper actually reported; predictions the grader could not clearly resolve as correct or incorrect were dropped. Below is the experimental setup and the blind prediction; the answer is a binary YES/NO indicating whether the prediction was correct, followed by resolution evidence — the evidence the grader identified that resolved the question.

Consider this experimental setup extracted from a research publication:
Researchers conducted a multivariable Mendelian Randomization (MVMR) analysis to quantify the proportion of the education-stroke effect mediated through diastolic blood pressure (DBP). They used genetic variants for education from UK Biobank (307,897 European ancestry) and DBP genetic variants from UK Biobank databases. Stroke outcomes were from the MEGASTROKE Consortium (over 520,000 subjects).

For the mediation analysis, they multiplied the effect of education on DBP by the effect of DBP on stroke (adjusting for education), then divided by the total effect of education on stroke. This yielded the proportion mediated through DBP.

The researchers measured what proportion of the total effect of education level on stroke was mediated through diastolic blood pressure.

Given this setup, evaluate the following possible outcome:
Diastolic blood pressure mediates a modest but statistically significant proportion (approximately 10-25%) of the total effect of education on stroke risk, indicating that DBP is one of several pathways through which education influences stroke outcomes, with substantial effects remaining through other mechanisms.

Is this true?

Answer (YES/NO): NO